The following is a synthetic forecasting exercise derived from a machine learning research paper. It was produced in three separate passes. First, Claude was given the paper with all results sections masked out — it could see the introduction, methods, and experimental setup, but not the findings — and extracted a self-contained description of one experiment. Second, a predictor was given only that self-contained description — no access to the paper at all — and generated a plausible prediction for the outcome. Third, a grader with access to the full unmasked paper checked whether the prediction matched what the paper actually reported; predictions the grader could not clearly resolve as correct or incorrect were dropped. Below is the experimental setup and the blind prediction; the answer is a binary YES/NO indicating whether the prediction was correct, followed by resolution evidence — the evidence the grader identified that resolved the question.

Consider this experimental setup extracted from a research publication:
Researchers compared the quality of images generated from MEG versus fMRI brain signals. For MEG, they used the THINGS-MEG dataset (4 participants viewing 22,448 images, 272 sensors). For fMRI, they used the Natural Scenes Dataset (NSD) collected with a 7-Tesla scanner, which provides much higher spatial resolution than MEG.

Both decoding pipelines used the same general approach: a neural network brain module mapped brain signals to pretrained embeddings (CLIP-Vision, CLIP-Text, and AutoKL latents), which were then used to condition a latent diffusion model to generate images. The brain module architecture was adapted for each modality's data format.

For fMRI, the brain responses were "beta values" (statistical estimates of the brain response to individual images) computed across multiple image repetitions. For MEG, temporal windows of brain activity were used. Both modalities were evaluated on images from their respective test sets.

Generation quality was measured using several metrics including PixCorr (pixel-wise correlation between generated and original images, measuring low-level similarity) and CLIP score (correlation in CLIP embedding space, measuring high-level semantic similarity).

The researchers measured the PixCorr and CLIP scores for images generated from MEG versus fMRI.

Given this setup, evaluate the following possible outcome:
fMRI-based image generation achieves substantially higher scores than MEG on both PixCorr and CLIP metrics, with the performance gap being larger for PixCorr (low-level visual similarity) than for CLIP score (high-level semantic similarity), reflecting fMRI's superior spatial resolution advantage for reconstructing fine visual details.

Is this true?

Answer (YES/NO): YES